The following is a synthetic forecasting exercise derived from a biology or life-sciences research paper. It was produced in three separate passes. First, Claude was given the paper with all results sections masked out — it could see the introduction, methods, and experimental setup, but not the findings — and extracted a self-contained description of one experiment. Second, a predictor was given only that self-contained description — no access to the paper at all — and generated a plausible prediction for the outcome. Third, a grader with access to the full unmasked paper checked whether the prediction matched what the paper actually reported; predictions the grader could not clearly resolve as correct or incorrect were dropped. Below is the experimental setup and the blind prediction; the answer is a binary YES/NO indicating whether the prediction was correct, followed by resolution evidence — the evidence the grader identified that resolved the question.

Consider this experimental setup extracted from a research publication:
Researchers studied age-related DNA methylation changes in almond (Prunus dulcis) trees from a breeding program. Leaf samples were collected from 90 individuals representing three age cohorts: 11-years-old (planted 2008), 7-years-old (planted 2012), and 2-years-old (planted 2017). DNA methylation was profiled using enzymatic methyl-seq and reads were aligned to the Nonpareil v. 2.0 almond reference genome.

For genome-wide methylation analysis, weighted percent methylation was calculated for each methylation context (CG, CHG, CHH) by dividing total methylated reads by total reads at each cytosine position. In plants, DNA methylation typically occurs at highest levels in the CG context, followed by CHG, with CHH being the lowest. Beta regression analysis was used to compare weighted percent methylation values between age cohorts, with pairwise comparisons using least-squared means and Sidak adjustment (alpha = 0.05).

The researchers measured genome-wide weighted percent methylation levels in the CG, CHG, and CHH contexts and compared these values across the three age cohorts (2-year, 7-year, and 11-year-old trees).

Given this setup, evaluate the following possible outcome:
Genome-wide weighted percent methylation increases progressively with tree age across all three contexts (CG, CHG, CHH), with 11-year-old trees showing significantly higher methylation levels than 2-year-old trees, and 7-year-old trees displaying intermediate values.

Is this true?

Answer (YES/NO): NO